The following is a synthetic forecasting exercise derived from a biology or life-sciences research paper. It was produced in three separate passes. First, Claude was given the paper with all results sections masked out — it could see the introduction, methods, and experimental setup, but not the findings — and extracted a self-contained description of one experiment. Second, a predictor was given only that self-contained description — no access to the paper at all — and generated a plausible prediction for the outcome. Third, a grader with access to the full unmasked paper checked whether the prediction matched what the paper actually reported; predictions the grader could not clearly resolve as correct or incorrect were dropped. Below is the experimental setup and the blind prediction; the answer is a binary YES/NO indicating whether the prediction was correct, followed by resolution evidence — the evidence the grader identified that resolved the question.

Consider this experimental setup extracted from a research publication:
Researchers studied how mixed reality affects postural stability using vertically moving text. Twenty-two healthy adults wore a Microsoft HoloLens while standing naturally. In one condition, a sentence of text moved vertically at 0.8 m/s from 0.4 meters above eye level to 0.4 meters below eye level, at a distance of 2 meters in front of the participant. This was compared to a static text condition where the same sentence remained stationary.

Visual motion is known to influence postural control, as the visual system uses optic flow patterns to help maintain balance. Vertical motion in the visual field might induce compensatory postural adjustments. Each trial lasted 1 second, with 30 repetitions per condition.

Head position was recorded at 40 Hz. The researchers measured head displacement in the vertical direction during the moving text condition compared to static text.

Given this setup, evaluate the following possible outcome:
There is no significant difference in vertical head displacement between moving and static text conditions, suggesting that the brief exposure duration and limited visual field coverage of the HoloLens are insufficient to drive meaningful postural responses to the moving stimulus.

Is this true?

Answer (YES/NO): YES